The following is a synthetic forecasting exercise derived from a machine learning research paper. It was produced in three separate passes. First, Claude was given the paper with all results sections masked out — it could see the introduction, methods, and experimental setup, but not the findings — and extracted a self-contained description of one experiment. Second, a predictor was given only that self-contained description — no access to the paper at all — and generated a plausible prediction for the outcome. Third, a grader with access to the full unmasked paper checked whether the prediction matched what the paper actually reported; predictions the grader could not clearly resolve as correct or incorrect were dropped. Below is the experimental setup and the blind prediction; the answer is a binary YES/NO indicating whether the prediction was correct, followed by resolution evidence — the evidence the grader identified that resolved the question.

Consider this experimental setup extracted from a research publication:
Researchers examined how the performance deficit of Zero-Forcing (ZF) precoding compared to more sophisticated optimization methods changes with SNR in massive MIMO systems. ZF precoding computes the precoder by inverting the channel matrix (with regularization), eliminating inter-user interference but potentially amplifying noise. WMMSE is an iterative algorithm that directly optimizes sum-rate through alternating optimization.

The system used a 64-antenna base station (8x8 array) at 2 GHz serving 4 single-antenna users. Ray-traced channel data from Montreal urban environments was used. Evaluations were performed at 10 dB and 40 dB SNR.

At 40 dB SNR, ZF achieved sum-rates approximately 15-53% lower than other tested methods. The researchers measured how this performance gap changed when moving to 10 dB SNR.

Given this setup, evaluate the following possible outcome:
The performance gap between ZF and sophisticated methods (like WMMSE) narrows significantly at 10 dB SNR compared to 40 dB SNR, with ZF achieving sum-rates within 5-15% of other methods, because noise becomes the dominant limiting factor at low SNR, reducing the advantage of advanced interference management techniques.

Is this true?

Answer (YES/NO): NO